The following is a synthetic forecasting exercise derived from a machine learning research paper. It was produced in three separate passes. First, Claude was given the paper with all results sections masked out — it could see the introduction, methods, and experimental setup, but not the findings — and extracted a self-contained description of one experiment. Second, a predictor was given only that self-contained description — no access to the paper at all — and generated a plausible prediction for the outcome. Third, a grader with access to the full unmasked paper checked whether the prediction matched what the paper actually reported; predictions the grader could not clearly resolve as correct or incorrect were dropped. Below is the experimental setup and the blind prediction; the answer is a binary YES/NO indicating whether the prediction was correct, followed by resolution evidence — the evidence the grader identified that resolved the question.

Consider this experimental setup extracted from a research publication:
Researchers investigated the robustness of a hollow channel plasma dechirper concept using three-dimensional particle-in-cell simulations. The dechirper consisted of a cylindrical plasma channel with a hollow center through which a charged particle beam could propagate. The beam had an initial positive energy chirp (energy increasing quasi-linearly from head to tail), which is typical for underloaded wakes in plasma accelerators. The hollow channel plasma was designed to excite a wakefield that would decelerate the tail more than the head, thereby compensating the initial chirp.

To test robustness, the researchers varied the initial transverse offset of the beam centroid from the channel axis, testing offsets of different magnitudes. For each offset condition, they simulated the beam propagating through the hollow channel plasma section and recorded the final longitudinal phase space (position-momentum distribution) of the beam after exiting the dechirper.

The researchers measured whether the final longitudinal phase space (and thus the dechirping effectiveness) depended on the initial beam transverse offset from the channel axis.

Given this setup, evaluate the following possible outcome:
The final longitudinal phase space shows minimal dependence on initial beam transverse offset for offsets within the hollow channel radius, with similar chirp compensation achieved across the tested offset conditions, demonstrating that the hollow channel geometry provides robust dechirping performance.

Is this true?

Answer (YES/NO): YES